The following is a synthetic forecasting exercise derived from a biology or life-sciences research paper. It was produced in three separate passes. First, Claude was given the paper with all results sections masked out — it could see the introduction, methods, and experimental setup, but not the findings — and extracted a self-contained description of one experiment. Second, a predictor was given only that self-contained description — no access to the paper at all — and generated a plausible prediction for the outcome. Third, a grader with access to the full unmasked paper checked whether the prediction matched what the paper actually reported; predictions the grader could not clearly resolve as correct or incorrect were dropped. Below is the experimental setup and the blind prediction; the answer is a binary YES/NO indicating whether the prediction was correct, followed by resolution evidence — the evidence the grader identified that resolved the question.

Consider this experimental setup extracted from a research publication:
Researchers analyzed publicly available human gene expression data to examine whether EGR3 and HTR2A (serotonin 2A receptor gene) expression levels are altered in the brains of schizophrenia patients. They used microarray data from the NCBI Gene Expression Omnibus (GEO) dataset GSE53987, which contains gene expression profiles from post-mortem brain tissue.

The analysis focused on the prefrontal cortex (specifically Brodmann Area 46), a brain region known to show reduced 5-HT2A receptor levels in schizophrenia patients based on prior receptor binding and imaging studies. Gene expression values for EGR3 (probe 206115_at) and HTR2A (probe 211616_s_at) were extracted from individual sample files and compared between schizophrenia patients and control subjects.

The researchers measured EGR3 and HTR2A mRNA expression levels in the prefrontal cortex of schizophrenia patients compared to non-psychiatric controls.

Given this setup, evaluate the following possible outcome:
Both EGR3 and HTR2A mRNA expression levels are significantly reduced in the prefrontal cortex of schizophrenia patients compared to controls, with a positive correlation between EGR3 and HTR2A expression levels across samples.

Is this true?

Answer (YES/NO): NO